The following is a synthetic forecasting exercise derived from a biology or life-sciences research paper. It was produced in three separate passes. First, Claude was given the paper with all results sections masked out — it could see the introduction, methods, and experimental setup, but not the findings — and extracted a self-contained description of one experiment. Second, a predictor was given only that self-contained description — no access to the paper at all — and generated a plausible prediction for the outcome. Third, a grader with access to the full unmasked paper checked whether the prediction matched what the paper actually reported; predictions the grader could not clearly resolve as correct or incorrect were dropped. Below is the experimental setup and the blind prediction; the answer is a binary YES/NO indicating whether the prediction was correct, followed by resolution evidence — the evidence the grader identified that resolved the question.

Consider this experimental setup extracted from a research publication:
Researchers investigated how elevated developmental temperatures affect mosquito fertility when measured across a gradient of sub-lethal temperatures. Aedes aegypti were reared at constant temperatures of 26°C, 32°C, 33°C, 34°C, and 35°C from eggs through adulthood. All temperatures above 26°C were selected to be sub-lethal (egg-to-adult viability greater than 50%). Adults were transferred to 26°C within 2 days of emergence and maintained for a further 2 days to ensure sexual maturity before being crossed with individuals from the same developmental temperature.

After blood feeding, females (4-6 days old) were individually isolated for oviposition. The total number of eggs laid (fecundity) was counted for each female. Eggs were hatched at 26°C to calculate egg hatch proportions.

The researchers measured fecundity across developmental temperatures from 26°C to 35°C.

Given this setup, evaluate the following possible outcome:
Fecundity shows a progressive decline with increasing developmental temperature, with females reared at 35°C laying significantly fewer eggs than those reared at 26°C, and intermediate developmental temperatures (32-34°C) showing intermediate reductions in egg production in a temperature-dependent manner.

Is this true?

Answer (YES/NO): NO